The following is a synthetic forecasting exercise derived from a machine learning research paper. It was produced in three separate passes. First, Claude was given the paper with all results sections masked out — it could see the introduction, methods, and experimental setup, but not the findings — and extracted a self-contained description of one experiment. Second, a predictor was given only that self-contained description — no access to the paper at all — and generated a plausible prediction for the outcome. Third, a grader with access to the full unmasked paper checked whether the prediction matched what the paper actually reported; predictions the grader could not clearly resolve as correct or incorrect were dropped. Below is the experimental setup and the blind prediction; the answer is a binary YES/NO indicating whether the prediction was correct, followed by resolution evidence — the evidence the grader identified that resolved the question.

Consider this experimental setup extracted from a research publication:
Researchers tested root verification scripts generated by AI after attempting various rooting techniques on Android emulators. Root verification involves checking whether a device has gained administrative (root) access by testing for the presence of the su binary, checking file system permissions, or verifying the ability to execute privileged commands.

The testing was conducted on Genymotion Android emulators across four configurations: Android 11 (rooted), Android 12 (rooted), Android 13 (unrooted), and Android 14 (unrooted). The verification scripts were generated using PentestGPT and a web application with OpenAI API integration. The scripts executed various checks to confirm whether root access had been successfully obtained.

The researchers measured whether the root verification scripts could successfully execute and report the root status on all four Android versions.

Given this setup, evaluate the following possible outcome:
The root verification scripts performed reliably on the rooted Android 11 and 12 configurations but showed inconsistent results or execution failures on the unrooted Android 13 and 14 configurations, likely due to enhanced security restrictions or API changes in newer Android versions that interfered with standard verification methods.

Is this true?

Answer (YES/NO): NO